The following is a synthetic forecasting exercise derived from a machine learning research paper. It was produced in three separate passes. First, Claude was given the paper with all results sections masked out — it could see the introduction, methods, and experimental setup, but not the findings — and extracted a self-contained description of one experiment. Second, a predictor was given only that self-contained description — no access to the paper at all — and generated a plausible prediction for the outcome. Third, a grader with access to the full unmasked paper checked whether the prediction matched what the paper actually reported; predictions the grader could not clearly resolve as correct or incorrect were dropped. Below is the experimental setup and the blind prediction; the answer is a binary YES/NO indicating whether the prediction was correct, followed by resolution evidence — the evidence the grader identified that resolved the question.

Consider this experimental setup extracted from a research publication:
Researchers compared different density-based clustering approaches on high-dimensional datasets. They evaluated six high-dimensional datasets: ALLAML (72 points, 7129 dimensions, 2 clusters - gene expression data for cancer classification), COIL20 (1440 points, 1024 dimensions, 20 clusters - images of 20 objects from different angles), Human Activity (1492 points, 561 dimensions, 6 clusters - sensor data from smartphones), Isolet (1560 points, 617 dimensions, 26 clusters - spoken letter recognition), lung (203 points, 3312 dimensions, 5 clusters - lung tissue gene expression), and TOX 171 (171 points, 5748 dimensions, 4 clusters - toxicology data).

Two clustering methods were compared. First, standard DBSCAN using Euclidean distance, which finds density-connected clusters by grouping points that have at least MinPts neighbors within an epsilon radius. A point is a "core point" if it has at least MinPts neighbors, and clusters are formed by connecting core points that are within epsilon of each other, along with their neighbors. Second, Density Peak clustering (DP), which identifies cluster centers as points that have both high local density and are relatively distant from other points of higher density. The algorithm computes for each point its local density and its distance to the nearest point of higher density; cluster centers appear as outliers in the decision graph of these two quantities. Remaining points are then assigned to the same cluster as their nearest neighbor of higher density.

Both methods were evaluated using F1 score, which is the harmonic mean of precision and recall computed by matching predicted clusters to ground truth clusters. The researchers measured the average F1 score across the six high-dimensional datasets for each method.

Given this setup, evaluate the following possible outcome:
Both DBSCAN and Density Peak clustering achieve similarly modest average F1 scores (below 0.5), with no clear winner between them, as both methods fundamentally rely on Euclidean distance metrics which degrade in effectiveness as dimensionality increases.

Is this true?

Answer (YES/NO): NO